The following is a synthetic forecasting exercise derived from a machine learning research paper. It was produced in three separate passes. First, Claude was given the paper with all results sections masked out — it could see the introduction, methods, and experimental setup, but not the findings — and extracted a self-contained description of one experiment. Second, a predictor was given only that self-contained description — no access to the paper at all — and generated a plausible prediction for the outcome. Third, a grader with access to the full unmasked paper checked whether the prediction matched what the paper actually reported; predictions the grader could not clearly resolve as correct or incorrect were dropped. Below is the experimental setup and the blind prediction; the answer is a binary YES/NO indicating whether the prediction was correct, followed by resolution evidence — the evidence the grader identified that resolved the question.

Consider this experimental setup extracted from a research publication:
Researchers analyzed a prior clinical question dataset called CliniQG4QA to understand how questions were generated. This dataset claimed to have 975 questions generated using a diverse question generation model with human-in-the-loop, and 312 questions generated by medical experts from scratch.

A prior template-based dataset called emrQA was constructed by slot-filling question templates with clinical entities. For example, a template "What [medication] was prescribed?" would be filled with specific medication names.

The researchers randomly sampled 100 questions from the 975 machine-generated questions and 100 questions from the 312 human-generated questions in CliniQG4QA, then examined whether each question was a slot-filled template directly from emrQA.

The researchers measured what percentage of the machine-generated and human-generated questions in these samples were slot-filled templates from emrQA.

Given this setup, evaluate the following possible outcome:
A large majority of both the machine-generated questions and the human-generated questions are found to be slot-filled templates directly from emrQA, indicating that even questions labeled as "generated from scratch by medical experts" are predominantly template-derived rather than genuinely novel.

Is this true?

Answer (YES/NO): NO